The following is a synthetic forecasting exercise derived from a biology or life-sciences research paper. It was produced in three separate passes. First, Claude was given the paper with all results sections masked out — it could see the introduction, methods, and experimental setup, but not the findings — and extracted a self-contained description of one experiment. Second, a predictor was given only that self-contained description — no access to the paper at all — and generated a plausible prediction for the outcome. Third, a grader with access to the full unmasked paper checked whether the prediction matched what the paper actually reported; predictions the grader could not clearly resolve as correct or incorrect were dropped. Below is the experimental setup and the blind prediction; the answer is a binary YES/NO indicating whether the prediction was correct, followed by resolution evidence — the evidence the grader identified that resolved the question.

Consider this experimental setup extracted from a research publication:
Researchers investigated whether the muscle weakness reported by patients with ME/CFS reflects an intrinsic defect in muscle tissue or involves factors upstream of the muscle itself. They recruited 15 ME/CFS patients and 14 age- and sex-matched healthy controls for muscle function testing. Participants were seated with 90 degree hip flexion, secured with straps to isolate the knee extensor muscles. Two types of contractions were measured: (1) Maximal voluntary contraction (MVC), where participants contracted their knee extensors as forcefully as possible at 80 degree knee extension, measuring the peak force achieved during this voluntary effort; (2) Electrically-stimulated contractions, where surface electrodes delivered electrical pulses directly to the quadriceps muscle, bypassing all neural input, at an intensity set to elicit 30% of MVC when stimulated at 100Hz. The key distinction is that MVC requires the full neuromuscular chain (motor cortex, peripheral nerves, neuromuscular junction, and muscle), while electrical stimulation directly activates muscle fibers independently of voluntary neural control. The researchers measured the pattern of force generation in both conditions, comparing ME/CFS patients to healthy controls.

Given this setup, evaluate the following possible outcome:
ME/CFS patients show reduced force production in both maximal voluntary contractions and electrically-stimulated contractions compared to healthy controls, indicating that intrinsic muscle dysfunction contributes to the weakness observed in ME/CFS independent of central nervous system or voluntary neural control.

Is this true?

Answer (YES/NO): NO